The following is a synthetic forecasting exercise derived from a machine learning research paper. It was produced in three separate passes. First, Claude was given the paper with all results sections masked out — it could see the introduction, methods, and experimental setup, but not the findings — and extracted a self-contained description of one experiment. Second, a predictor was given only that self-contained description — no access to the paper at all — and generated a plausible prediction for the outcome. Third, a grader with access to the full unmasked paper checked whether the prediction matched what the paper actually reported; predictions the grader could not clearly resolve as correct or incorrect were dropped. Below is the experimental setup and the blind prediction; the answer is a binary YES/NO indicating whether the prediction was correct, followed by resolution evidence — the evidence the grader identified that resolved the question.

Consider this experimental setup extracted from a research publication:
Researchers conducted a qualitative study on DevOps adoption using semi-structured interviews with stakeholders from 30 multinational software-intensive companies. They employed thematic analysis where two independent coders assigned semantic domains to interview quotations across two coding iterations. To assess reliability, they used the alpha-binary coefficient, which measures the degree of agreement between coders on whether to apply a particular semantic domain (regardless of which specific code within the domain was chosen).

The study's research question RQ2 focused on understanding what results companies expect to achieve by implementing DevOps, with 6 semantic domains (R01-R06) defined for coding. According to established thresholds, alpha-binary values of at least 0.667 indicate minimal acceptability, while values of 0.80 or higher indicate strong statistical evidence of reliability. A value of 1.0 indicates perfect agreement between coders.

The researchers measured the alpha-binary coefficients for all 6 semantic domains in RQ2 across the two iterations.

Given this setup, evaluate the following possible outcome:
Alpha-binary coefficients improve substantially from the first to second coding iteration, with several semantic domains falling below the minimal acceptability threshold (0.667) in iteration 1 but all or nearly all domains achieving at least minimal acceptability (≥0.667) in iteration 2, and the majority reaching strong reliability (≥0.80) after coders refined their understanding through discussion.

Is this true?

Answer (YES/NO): NO